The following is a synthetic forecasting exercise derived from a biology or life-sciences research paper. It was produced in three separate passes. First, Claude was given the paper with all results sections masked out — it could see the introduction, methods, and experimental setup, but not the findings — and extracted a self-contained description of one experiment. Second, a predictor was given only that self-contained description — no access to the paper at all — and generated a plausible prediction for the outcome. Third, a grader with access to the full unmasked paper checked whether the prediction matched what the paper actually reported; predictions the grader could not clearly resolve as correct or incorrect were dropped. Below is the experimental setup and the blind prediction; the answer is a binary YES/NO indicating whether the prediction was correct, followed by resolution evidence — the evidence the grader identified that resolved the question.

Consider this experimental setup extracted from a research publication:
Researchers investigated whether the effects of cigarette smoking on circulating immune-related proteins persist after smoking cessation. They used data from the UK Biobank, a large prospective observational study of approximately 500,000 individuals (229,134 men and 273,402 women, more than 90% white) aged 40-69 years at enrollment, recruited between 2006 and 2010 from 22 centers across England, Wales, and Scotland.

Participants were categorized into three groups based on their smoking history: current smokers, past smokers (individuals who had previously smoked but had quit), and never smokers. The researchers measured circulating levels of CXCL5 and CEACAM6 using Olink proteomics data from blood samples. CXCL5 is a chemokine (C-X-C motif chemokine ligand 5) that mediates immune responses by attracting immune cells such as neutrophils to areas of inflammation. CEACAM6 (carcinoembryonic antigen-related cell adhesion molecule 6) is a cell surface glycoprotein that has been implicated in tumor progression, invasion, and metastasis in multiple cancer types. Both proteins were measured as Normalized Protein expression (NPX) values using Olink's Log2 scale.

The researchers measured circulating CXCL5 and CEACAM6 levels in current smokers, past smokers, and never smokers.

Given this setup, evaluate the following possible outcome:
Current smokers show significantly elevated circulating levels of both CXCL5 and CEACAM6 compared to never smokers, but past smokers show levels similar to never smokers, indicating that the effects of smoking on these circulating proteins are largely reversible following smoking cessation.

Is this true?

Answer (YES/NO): NO